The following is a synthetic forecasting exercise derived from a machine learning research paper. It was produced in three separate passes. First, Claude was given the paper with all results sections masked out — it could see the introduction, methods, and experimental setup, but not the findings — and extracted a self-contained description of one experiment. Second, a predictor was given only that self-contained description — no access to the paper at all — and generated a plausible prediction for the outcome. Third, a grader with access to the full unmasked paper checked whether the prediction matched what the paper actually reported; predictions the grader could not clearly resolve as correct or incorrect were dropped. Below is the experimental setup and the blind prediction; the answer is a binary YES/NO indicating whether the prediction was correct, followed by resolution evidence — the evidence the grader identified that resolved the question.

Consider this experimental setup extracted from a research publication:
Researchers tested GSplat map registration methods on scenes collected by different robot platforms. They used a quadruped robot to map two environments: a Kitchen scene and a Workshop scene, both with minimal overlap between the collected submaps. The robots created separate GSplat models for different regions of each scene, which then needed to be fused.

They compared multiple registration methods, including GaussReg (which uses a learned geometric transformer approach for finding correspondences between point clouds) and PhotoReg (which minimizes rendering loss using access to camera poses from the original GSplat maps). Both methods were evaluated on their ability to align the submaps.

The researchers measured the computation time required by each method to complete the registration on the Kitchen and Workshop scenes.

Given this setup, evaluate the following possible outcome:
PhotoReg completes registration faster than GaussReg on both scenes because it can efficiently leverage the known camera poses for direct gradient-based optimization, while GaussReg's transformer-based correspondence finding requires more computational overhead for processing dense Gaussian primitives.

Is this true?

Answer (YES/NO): NO